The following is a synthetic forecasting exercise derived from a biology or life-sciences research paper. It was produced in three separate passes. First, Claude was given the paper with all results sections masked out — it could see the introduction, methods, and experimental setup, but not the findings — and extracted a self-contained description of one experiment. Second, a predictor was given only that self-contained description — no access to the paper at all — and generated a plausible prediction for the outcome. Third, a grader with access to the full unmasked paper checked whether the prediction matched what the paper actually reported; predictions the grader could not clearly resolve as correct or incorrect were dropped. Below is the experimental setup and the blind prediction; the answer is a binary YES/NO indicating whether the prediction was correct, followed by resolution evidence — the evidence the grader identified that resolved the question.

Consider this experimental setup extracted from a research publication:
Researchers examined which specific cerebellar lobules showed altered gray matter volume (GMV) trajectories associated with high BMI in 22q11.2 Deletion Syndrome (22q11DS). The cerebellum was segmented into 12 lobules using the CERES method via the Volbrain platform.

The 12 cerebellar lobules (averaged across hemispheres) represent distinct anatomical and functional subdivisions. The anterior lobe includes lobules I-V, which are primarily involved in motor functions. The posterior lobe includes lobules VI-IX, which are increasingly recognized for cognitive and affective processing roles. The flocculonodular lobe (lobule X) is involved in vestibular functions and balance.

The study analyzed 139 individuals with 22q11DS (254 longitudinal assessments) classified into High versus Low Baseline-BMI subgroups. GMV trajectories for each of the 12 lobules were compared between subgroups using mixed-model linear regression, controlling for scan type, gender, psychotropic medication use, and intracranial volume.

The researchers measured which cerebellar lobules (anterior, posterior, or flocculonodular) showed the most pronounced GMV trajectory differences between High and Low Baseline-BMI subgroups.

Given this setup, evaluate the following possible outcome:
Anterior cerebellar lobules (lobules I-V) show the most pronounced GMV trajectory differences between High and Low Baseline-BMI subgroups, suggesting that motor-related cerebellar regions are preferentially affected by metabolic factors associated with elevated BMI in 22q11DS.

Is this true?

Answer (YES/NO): NO